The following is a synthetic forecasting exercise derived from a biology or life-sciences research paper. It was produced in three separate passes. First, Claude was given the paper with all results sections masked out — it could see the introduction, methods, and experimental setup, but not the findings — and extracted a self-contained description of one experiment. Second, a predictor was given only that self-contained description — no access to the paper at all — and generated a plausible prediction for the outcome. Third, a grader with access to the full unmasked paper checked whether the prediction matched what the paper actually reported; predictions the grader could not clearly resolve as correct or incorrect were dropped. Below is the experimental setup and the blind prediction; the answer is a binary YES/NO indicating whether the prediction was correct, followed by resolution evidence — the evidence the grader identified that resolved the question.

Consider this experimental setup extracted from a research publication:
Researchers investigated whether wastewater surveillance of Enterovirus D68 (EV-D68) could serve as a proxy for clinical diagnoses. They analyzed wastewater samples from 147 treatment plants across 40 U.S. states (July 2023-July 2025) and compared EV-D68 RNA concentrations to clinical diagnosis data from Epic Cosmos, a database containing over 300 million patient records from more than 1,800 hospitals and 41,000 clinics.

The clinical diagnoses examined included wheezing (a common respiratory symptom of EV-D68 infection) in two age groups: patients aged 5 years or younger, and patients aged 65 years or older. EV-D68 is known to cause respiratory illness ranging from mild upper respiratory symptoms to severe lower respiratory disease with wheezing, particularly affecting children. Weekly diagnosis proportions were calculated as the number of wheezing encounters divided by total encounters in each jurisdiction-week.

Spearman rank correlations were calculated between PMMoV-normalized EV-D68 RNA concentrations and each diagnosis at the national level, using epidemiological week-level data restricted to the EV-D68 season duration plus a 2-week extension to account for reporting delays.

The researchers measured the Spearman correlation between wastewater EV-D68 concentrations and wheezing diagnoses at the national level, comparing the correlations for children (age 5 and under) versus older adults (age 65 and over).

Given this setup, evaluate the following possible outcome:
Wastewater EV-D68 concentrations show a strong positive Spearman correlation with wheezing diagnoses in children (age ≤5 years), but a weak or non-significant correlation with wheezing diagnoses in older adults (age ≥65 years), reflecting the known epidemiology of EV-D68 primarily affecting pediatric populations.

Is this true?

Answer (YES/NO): NO